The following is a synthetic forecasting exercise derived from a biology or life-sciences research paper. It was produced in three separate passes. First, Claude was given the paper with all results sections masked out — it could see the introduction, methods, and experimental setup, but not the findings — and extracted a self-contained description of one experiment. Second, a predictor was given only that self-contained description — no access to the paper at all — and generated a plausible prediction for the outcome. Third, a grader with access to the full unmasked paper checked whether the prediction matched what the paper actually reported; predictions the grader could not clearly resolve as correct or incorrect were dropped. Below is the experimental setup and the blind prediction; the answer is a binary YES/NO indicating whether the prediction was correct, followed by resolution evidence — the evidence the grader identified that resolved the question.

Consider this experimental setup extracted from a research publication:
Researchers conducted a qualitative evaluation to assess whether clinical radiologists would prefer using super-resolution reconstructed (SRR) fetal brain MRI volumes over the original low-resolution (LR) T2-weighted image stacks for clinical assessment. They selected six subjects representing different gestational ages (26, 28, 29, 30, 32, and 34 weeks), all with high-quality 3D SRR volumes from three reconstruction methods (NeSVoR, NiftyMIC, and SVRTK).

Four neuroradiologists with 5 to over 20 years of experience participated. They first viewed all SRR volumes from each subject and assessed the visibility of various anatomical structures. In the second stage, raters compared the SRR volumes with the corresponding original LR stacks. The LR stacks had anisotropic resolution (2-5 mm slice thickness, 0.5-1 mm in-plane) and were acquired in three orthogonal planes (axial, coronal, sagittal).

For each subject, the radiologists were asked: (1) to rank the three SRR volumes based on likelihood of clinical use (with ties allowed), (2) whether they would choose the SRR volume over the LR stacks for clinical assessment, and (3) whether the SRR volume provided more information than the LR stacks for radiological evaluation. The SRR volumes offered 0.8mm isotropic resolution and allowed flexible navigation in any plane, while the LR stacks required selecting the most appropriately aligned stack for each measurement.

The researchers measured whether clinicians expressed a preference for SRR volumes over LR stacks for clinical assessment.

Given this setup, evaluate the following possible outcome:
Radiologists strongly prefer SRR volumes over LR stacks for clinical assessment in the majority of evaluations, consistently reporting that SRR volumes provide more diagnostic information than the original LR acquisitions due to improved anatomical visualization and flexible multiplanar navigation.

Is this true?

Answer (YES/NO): NO